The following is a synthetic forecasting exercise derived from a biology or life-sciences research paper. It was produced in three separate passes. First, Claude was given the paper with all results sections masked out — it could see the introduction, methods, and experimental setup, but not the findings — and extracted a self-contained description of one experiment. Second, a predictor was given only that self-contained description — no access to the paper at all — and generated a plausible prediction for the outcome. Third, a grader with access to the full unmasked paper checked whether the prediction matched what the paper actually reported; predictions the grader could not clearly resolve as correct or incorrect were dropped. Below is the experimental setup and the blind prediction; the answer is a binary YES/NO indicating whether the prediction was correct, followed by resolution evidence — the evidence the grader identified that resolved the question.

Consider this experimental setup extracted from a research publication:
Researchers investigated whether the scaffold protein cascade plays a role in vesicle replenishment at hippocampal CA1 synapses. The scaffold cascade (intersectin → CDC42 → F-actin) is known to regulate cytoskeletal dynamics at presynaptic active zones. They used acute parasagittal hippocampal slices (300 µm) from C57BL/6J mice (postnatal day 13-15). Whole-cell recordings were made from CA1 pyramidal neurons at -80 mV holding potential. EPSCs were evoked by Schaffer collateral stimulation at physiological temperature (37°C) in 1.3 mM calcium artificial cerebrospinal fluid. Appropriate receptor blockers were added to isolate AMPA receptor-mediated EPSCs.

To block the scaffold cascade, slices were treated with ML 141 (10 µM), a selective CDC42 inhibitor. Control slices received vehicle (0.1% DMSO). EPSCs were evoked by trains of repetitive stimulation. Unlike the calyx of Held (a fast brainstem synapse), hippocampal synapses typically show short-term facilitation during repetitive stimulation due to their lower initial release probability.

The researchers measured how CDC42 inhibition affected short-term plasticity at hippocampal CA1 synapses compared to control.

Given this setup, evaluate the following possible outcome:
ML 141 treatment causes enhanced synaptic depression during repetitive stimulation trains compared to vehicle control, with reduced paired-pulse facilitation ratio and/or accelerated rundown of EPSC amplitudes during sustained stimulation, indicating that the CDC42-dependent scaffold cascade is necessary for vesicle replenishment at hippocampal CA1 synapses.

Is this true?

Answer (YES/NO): NO